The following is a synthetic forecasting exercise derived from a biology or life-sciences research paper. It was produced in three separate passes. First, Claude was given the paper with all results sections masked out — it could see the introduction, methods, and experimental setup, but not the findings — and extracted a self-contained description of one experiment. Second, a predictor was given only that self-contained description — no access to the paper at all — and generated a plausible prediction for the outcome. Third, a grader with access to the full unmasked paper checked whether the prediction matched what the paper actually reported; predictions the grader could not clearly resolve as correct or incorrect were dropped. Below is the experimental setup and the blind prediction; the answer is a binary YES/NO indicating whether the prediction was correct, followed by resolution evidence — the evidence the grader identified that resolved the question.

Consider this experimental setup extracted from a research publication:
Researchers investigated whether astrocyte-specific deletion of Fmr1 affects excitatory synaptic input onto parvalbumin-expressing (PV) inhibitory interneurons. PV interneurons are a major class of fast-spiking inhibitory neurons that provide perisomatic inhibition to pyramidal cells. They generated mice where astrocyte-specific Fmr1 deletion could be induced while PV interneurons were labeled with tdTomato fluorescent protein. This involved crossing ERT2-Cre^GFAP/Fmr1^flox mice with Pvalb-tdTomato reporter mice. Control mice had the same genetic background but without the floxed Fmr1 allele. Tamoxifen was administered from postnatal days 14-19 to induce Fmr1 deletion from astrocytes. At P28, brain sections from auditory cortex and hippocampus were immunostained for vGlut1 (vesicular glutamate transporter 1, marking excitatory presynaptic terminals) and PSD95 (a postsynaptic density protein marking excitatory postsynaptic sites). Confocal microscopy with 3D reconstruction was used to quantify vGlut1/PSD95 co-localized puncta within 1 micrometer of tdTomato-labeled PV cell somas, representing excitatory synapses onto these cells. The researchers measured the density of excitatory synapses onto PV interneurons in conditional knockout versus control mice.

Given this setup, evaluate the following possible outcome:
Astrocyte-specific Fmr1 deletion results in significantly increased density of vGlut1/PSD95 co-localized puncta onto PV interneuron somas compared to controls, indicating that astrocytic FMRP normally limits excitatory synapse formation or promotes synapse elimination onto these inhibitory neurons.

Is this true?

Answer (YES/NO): NO